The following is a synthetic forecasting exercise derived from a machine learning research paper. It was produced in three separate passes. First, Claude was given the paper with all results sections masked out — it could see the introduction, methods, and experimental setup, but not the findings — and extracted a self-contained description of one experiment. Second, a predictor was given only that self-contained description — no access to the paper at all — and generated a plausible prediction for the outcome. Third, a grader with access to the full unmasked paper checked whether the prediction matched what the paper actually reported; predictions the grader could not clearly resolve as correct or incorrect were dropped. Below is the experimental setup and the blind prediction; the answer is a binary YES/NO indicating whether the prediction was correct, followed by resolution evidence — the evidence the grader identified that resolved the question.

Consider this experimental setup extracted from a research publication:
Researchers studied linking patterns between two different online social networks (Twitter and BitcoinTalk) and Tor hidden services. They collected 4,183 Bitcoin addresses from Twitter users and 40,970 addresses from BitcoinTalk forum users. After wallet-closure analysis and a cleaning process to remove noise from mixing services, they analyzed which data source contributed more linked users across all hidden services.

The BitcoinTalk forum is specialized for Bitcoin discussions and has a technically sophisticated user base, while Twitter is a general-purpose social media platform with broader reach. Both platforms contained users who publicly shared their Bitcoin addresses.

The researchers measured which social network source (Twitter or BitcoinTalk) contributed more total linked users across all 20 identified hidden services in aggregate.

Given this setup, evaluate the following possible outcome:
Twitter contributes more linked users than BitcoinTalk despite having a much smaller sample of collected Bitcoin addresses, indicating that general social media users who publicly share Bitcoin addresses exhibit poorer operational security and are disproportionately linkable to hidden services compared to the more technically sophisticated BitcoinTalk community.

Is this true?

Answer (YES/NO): NO